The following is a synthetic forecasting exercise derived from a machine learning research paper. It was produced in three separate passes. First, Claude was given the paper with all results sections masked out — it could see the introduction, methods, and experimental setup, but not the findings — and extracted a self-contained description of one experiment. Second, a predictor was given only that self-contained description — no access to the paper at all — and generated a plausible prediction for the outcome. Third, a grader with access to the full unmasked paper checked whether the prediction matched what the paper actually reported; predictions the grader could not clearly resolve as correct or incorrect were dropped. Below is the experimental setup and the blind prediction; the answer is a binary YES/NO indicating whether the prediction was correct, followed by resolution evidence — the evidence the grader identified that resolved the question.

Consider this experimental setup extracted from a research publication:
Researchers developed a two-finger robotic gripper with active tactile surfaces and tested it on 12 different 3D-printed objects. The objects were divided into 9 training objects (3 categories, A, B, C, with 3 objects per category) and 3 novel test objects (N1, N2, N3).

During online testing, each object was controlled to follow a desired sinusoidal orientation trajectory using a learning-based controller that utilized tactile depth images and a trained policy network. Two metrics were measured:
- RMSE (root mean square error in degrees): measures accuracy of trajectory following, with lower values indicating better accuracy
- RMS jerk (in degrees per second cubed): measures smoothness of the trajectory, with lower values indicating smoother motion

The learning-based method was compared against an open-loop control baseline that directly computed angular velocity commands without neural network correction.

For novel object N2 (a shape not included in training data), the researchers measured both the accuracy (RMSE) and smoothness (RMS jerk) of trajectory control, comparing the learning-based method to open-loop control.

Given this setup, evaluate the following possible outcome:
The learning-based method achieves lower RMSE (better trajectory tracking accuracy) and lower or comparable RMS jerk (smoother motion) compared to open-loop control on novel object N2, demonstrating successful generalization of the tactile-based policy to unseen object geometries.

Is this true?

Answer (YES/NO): NO